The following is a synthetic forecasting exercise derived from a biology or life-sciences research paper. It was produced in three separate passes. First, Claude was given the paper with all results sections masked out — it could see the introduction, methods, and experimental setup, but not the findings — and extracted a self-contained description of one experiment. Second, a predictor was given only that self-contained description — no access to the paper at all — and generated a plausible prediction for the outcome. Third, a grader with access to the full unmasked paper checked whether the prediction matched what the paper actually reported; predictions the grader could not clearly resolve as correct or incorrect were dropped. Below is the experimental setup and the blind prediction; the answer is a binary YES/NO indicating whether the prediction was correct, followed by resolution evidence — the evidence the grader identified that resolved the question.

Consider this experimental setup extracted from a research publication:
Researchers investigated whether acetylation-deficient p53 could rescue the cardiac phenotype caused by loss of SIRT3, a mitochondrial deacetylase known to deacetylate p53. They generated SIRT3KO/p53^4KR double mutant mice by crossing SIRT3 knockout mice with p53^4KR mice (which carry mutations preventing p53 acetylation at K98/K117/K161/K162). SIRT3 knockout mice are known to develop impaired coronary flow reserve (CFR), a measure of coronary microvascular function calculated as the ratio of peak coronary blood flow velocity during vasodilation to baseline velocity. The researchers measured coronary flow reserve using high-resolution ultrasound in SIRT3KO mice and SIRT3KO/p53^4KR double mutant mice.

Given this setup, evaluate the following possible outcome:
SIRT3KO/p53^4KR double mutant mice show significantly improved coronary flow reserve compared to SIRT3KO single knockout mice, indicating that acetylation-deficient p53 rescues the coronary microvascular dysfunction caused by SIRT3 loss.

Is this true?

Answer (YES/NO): YES